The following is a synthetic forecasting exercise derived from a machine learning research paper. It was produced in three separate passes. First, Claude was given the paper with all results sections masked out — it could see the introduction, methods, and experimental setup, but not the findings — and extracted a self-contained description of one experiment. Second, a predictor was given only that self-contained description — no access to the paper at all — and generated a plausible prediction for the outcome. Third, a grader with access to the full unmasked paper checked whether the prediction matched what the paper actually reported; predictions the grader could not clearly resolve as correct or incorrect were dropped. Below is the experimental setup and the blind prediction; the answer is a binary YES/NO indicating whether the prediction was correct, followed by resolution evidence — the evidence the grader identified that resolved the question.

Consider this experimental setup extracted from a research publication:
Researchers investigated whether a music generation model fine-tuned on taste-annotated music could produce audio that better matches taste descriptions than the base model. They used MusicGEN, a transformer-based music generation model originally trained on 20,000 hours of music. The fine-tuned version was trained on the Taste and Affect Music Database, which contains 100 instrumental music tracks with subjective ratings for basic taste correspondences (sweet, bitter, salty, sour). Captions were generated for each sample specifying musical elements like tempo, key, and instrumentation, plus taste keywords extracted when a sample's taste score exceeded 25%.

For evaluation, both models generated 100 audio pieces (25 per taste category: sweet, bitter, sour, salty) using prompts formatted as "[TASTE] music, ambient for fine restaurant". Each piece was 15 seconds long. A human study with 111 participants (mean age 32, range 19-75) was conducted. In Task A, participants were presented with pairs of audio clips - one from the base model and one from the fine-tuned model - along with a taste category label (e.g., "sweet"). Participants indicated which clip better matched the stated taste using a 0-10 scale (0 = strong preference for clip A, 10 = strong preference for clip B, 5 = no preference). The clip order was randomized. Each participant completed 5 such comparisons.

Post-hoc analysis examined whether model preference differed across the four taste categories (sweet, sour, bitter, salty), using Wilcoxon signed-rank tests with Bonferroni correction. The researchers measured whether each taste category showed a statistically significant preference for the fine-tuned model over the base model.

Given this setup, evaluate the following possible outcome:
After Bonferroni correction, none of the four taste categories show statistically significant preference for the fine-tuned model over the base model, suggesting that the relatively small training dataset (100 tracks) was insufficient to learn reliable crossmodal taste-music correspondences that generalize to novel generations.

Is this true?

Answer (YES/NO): NO